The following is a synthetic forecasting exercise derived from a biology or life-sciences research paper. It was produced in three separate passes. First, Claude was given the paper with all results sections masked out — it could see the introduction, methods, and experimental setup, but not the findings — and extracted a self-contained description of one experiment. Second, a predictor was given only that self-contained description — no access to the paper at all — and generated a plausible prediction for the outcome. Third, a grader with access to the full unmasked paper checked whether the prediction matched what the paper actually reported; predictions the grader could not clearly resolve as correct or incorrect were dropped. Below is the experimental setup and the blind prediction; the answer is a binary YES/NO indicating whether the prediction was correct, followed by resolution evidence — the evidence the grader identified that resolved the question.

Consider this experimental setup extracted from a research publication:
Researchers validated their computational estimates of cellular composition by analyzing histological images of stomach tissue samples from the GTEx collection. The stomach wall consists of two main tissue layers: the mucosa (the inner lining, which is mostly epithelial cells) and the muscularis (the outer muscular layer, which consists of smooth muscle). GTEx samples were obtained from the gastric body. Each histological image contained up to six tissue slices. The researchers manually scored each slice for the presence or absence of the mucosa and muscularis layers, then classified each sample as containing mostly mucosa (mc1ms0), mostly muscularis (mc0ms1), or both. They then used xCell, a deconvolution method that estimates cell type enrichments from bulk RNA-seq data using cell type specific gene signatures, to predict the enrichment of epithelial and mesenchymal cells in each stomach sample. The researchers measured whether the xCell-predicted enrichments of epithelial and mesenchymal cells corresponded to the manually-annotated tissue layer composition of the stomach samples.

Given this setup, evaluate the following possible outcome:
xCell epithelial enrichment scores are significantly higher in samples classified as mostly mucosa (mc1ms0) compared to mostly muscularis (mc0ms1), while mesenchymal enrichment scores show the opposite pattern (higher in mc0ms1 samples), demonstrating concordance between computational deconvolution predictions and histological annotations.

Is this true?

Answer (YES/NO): YES